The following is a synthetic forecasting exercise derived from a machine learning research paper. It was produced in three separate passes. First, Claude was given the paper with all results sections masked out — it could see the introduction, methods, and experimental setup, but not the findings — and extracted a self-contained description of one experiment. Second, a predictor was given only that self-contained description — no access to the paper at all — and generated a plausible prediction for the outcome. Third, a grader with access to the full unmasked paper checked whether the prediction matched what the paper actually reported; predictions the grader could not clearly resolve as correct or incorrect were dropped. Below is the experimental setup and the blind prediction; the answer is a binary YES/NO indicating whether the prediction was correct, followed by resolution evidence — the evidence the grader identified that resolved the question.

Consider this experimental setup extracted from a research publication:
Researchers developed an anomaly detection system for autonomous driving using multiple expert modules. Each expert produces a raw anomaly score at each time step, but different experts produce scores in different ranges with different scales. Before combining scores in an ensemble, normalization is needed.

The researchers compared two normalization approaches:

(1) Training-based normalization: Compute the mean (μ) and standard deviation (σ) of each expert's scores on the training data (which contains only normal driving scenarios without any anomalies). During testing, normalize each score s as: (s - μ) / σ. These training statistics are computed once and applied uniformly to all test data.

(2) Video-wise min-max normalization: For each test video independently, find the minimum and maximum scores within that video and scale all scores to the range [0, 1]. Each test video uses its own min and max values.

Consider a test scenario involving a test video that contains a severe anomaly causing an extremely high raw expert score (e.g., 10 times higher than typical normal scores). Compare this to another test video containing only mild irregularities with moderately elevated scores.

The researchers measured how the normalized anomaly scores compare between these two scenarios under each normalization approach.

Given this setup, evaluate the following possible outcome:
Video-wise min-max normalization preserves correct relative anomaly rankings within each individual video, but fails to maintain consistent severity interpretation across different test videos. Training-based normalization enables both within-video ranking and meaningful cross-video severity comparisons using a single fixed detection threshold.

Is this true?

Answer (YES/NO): YES